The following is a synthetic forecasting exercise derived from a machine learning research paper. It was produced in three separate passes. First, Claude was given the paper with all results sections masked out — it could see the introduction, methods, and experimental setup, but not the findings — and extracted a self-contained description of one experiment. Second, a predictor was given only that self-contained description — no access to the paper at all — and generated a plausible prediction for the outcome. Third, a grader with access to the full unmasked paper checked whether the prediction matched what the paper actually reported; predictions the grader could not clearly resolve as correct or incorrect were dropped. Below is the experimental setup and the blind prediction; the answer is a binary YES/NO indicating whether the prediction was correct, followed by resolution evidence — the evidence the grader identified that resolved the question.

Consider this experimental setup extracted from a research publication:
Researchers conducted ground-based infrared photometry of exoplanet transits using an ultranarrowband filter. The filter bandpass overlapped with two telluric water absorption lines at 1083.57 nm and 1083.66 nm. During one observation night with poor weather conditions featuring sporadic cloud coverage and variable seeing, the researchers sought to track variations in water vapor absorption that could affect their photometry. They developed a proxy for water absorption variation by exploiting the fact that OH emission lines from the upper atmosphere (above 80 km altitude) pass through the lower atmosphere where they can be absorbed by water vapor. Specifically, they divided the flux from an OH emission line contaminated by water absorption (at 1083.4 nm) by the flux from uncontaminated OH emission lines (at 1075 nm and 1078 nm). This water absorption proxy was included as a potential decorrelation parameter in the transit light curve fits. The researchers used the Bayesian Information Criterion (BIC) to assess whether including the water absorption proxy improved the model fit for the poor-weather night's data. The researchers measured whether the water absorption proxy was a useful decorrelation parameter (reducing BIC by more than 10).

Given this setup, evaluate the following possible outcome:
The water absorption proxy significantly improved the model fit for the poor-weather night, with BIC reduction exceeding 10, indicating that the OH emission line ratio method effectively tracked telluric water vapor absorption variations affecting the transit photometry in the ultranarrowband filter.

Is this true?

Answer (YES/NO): YES